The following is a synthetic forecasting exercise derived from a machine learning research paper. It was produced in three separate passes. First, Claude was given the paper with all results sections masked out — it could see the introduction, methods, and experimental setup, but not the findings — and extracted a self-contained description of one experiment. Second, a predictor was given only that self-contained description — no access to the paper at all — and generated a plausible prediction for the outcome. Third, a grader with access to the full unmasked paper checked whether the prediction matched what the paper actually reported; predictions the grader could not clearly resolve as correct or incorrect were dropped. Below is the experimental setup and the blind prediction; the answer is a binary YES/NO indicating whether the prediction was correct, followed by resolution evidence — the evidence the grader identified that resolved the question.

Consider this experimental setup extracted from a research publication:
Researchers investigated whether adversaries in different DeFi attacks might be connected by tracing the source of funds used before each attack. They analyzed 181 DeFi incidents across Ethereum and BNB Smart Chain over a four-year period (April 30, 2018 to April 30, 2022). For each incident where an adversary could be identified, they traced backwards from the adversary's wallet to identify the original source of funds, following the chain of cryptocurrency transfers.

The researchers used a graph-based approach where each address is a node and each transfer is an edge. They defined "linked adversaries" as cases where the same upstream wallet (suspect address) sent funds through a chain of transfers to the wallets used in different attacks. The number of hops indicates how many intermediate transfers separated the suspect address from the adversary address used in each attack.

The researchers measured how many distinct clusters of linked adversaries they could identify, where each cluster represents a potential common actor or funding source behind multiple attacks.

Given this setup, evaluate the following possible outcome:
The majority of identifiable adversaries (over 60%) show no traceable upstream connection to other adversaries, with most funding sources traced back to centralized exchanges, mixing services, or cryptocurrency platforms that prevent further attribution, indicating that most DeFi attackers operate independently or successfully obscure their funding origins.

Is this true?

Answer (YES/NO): YES